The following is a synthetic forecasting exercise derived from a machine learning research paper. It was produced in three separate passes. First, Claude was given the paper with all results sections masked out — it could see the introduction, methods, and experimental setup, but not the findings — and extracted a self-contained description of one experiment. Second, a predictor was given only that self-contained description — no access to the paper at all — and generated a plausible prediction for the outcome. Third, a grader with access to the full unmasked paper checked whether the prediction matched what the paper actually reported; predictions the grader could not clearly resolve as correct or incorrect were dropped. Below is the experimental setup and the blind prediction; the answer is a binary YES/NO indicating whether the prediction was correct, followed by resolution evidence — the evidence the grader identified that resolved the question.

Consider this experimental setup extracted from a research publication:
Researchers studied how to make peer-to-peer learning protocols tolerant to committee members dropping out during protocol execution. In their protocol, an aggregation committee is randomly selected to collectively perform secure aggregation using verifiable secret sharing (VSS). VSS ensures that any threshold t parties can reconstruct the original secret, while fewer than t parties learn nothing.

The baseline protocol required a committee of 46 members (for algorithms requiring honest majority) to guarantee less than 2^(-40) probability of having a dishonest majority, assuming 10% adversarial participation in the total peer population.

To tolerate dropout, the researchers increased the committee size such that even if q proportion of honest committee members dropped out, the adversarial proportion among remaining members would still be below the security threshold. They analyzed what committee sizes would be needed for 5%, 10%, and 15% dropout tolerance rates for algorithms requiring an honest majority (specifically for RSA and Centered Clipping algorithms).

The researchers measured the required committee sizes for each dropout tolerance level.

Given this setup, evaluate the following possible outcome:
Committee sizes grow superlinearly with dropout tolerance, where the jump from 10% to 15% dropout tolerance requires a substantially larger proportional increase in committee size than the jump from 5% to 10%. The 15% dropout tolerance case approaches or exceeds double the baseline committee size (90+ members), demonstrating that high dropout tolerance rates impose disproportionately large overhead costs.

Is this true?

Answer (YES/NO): NO